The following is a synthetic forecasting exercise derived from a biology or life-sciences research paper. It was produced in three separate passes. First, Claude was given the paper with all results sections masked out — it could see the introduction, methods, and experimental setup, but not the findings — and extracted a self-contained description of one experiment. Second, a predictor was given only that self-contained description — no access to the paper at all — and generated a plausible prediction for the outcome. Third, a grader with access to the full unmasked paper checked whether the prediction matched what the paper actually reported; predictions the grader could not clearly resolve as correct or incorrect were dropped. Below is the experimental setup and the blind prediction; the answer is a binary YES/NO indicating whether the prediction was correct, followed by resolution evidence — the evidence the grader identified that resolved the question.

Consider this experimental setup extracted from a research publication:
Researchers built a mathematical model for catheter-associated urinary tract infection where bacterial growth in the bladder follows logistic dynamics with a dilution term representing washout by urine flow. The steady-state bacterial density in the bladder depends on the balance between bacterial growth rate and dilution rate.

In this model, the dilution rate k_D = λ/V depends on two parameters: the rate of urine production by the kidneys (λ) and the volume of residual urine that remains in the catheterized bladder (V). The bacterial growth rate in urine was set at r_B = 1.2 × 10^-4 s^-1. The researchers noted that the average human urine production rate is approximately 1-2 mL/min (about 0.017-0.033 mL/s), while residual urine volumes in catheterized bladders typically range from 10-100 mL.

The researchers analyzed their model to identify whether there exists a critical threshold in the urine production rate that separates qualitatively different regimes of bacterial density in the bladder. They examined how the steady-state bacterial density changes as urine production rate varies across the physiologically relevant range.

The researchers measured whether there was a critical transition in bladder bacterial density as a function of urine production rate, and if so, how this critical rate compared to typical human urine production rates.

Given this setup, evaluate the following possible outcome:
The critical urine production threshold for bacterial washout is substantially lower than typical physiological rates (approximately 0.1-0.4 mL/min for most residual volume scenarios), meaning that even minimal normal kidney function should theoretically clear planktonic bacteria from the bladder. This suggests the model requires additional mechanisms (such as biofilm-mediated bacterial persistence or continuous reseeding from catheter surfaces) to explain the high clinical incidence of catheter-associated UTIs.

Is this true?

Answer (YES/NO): NO